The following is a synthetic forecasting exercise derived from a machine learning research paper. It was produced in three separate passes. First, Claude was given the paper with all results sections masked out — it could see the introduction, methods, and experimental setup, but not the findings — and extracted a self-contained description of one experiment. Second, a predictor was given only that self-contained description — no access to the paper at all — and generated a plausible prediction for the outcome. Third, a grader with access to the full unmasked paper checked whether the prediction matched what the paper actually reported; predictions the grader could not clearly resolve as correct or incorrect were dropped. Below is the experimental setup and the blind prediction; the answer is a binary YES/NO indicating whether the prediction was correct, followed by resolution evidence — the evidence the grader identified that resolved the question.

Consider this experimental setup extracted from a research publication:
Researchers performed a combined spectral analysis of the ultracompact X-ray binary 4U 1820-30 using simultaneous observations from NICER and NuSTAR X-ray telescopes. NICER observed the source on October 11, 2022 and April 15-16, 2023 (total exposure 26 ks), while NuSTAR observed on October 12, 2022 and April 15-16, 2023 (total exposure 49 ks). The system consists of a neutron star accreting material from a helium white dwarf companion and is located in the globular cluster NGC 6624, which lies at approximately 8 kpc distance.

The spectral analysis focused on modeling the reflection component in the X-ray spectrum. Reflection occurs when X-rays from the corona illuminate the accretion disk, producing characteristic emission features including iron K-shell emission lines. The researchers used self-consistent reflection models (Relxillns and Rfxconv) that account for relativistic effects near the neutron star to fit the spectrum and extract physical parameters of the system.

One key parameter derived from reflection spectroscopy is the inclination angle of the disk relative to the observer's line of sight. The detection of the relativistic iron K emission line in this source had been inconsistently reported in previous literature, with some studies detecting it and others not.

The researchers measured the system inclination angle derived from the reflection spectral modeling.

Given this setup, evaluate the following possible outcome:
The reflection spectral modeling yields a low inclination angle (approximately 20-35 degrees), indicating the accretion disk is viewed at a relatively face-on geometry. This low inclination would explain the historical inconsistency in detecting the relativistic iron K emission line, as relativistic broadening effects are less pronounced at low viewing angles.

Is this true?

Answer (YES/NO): NO